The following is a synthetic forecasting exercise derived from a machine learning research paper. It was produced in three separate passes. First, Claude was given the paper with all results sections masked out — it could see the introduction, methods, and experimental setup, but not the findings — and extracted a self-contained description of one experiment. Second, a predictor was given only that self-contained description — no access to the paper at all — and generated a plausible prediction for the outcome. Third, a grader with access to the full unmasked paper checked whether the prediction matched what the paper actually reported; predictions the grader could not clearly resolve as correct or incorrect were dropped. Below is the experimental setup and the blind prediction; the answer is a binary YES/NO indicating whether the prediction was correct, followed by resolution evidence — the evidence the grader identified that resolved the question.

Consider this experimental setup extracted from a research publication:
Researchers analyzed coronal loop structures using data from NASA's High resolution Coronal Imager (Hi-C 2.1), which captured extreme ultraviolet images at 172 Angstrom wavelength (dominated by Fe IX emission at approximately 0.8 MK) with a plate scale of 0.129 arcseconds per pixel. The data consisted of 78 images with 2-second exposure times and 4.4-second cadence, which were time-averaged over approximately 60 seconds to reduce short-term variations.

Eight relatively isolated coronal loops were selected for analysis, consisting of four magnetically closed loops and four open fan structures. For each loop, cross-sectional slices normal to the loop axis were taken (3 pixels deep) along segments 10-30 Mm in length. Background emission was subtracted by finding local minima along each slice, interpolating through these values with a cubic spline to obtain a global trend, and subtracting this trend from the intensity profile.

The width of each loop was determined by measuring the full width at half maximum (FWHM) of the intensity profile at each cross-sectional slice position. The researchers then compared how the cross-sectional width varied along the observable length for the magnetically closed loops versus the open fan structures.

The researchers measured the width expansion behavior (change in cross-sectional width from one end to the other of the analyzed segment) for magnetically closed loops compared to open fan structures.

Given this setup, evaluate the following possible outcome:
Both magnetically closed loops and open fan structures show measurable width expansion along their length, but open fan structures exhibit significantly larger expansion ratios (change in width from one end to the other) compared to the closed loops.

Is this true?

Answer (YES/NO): NO